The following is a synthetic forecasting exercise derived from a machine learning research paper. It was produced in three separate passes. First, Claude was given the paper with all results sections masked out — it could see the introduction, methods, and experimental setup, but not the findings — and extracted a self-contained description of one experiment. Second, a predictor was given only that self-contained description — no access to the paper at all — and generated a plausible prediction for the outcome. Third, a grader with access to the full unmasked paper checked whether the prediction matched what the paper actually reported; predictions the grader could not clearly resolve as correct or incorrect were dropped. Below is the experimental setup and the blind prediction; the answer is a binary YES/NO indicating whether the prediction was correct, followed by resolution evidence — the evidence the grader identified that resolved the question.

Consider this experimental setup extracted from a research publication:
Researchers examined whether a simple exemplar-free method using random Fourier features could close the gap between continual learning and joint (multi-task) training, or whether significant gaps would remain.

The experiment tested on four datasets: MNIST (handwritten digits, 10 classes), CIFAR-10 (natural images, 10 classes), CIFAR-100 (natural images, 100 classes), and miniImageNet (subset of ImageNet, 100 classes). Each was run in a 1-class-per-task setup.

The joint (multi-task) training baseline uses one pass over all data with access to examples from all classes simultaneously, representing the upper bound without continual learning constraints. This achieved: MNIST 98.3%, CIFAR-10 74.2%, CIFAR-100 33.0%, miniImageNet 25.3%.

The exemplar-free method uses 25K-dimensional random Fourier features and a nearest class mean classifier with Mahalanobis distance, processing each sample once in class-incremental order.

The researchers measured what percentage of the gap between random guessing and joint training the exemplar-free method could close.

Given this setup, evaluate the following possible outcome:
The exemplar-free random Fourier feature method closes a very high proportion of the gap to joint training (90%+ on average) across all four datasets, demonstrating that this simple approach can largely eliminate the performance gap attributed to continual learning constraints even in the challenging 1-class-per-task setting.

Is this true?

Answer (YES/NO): NO